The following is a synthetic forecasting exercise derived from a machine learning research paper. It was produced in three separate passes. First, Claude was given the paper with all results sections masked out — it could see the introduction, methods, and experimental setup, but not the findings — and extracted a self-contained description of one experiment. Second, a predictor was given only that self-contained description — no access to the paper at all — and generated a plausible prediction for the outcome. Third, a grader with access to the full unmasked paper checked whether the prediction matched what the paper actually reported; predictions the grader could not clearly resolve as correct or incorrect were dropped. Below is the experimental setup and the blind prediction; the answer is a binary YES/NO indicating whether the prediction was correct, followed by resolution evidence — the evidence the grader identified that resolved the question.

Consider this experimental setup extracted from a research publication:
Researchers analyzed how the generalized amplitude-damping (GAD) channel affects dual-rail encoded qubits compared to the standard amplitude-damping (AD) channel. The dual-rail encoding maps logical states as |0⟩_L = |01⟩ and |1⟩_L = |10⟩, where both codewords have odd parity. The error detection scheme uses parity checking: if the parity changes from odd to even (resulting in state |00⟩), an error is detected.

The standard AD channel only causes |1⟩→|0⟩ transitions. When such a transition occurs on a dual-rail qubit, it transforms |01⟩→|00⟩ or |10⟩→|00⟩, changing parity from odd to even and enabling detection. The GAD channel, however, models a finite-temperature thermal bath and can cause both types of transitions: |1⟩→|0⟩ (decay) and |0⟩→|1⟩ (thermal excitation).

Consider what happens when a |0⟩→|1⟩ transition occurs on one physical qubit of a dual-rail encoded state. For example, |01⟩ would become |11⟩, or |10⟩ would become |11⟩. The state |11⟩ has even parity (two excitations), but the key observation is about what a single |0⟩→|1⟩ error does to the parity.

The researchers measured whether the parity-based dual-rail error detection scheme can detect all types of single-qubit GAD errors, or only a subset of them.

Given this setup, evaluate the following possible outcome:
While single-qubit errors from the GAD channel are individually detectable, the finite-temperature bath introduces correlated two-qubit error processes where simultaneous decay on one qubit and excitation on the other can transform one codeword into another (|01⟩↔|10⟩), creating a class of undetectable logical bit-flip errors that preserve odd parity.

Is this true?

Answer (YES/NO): YES